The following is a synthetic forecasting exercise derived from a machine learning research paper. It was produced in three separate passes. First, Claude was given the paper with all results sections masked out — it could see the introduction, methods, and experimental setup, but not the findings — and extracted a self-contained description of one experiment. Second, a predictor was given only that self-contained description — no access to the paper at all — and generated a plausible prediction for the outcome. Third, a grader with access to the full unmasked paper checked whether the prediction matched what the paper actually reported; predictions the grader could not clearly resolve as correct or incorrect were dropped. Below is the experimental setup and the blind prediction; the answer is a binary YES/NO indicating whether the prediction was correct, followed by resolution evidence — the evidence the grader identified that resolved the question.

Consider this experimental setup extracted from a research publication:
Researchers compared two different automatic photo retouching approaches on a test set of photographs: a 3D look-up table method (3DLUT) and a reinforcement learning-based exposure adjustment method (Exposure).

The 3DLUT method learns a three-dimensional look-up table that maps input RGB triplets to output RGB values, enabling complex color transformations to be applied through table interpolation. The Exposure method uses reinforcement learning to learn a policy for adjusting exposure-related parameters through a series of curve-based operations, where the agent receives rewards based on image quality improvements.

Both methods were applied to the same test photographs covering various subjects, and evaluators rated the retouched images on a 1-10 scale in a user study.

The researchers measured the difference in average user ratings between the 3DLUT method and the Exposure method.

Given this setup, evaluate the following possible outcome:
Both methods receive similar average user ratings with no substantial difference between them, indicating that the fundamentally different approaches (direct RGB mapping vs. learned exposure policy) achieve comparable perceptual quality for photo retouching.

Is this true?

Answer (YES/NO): NO